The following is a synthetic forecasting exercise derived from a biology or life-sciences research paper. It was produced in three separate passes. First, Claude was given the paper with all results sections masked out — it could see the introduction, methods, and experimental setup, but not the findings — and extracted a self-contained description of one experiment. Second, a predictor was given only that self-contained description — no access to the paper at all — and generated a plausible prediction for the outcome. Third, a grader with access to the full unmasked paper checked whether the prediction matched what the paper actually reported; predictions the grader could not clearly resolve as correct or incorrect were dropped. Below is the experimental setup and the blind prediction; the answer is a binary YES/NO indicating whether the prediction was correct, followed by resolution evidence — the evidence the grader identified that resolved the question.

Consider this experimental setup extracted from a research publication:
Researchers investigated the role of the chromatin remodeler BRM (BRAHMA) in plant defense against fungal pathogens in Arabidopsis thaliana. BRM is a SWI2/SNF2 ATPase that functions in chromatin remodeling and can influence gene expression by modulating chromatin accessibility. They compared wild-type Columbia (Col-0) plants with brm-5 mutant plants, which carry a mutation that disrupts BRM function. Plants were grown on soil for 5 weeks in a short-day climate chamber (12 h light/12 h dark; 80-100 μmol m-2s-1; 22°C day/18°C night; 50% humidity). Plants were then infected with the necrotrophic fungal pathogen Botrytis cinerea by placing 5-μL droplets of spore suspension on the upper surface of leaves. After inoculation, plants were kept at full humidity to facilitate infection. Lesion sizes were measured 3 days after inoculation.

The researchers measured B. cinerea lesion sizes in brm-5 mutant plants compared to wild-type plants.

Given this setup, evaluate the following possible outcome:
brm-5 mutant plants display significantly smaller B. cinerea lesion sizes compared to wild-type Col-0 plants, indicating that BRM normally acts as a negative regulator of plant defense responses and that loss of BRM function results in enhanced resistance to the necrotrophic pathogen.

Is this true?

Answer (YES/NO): NO